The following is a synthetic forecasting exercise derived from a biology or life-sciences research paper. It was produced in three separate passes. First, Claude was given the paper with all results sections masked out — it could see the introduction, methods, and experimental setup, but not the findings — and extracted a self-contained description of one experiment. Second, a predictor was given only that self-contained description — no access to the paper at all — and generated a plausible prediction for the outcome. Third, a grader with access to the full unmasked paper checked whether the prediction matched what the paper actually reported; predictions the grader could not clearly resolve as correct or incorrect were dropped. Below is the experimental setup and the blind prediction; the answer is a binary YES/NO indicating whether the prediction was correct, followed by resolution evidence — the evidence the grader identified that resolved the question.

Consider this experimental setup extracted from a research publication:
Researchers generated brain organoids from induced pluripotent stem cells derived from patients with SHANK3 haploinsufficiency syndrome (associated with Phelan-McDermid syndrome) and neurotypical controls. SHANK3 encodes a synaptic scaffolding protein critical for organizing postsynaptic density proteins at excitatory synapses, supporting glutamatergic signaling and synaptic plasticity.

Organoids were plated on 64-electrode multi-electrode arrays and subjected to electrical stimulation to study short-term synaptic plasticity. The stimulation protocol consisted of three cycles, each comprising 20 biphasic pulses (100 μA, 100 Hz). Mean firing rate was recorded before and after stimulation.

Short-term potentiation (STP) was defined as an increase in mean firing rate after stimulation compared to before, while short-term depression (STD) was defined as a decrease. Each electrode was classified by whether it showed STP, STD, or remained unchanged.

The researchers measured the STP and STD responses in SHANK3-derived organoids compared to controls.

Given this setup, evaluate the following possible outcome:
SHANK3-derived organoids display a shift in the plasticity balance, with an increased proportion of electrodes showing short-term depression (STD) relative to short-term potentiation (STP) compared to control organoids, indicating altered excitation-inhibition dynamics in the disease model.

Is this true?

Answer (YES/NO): YES